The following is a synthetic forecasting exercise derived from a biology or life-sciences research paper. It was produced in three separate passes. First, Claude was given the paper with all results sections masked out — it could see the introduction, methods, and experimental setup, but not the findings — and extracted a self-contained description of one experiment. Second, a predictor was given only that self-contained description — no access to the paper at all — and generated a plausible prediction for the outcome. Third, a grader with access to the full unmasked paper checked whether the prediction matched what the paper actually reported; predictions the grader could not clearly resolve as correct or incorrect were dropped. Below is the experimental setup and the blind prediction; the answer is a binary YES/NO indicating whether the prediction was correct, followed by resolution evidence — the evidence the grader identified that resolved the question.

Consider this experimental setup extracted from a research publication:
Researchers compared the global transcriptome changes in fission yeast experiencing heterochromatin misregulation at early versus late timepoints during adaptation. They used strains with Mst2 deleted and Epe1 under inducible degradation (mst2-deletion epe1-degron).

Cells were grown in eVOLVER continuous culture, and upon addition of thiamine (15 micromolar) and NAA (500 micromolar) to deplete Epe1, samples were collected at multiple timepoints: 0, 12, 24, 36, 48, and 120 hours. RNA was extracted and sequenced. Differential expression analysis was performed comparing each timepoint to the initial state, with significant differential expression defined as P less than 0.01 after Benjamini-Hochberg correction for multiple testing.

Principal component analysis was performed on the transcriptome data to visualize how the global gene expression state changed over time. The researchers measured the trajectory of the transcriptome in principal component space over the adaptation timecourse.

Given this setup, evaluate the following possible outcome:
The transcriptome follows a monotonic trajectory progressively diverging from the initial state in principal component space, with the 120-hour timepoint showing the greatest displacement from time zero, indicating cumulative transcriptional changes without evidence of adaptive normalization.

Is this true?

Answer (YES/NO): NO